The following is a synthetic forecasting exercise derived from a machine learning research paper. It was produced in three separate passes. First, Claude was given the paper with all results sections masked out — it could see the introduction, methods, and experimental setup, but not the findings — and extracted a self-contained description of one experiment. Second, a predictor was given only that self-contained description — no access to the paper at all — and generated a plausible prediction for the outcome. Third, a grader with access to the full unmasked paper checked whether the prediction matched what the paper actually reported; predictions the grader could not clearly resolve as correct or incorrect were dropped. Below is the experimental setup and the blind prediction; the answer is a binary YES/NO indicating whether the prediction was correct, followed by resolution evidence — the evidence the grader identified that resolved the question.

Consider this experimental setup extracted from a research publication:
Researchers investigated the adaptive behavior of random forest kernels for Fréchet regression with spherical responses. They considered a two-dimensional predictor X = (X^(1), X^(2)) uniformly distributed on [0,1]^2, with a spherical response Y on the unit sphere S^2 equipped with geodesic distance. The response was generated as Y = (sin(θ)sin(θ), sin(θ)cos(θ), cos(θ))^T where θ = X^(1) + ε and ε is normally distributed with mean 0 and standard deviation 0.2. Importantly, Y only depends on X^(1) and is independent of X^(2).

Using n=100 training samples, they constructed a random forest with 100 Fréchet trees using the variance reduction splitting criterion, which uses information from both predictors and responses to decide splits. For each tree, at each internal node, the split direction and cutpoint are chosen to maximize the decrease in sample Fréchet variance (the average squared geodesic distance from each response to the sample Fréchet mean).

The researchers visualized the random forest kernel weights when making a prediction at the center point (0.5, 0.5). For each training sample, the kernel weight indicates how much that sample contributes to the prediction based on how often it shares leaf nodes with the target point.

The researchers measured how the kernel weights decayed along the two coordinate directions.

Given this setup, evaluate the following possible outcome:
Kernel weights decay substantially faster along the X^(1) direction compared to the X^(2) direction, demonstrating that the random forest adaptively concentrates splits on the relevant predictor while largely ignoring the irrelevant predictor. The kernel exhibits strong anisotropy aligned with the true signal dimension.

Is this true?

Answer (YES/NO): YES